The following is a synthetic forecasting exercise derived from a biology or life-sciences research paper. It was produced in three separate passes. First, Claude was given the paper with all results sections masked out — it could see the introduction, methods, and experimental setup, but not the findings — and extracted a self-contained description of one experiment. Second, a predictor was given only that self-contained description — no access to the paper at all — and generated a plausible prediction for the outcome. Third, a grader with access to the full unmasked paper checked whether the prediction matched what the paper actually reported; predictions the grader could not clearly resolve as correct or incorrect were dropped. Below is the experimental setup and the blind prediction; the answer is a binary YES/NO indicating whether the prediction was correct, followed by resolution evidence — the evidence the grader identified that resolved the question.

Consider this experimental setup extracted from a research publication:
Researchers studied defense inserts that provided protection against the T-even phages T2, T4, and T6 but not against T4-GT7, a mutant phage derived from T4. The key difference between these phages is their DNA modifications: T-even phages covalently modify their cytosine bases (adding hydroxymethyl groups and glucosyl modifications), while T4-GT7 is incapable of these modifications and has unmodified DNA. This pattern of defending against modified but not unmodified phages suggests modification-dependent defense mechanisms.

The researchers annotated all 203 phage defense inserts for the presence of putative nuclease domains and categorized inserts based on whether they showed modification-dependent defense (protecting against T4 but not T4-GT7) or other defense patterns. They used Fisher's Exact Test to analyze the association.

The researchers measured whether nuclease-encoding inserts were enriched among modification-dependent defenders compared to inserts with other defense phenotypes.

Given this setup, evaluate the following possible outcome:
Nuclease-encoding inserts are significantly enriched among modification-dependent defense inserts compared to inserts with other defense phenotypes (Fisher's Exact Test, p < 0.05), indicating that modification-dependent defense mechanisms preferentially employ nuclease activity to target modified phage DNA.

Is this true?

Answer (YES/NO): YES